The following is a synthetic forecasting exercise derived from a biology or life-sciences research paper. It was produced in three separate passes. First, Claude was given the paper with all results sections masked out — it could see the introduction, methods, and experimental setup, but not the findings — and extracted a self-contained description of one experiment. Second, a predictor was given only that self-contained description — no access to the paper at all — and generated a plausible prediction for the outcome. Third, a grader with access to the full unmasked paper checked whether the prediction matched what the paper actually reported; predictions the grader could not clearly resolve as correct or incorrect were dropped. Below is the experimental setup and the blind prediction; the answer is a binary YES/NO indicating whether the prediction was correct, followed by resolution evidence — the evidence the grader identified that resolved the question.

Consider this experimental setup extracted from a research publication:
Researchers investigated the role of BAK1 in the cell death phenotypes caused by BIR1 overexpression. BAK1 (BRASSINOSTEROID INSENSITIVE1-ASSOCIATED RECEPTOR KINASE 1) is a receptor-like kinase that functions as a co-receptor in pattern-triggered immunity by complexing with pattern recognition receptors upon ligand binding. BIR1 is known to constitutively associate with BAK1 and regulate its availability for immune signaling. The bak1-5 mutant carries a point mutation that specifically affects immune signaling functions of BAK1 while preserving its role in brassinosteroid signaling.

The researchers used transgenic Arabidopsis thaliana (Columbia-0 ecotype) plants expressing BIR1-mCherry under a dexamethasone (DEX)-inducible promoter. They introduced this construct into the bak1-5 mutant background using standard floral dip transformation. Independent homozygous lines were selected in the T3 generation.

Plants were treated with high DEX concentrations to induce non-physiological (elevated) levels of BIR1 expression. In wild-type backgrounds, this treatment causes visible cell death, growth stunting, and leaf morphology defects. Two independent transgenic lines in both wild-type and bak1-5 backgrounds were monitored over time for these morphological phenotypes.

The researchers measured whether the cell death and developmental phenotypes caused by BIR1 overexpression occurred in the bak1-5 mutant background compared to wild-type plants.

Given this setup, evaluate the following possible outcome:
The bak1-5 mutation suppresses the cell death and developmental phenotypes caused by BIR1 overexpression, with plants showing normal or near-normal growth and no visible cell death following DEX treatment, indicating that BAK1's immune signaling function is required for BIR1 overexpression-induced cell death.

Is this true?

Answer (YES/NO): NO